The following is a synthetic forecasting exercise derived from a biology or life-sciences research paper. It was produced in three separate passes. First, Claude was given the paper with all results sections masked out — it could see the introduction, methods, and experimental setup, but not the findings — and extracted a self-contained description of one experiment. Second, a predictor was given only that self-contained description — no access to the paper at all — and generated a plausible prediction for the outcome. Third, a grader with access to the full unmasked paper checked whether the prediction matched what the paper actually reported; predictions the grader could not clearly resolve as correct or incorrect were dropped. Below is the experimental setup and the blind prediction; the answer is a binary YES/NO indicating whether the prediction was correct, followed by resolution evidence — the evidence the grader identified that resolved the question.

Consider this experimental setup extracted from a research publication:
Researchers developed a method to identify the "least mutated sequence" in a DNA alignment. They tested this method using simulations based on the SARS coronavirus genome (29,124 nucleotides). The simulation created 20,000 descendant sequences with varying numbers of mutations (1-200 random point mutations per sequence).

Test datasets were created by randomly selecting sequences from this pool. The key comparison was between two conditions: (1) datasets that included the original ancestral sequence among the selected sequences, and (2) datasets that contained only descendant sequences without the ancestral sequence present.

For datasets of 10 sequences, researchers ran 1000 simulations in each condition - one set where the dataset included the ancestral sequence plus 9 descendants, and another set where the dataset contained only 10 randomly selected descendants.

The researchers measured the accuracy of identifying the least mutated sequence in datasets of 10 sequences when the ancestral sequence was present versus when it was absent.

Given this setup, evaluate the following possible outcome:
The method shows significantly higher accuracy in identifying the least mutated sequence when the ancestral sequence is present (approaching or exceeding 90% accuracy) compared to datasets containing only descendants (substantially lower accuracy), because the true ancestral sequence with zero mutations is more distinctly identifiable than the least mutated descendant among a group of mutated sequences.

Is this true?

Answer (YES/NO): NO